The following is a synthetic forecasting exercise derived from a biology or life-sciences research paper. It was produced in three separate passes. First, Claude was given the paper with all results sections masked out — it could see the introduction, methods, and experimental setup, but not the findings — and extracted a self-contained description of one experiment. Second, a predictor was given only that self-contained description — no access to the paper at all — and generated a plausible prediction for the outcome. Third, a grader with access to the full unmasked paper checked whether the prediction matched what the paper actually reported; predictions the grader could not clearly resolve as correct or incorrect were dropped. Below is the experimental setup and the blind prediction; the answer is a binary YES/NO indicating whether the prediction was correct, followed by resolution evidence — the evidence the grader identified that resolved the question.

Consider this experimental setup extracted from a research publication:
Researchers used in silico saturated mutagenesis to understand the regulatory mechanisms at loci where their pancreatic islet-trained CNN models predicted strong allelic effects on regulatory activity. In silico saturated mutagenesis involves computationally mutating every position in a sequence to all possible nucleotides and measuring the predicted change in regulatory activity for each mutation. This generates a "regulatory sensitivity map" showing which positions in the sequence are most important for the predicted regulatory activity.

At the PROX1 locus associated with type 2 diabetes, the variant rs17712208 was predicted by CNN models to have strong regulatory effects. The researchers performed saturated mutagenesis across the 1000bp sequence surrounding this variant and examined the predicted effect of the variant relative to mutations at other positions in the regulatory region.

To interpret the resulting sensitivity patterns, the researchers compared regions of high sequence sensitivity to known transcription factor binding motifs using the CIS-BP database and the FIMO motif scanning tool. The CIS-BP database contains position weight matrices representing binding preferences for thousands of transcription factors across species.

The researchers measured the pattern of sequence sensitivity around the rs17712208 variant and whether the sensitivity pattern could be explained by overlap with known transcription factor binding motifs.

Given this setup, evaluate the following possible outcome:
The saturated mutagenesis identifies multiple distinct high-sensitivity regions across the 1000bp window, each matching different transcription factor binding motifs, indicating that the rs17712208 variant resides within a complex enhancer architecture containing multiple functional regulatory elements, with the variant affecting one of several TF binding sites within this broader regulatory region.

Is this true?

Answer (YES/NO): NO